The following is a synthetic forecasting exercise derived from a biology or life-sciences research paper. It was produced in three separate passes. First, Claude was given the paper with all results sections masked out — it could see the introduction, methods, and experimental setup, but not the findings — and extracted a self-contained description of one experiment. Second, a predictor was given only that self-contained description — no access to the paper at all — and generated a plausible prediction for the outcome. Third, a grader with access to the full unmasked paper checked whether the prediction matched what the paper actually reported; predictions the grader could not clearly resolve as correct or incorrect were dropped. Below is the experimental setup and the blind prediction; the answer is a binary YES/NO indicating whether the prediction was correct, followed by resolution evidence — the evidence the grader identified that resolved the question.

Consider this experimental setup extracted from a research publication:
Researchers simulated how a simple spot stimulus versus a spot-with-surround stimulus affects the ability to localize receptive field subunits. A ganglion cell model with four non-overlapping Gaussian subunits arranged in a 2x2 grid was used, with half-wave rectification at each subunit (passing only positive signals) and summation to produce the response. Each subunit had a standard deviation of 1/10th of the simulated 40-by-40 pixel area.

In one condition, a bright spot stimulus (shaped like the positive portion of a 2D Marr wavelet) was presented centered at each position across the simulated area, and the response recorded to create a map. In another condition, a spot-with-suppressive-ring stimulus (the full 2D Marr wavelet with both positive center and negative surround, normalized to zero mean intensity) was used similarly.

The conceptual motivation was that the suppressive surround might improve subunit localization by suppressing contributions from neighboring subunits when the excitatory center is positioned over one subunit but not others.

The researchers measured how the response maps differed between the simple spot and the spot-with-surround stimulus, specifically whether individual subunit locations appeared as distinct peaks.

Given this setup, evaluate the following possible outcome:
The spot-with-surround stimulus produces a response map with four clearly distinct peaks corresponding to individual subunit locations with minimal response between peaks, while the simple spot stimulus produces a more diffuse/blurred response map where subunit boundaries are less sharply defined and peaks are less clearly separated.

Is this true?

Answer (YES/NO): YES